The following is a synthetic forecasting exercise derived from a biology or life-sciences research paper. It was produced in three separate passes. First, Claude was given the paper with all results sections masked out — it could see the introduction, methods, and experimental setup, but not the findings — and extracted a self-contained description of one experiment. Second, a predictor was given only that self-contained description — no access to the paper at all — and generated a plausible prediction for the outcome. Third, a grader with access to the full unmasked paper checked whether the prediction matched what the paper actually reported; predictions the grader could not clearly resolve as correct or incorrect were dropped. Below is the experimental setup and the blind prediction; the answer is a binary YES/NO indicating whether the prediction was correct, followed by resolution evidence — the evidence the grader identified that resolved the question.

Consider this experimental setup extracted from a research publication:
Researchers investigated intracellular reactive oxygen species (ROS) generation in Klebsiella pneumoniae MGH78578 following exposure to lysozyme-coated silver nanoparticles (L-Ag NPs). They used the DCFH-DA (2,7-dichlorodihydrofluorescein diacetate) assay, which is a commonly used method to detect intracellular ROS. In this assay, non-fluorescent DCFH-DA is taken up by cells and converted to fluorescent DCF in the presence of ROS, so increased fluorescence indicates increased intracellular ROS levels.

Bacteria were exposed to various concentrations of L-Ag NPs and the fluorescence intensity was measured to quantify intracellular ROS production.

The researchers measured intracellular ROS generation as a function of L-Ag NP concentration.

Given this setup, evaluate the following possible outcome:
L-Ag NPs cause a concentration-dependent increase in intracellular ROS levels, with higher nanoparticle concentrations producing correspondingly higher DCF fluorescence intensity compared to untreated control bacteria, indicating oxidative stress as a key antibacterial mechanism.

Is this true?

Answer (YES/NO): YES